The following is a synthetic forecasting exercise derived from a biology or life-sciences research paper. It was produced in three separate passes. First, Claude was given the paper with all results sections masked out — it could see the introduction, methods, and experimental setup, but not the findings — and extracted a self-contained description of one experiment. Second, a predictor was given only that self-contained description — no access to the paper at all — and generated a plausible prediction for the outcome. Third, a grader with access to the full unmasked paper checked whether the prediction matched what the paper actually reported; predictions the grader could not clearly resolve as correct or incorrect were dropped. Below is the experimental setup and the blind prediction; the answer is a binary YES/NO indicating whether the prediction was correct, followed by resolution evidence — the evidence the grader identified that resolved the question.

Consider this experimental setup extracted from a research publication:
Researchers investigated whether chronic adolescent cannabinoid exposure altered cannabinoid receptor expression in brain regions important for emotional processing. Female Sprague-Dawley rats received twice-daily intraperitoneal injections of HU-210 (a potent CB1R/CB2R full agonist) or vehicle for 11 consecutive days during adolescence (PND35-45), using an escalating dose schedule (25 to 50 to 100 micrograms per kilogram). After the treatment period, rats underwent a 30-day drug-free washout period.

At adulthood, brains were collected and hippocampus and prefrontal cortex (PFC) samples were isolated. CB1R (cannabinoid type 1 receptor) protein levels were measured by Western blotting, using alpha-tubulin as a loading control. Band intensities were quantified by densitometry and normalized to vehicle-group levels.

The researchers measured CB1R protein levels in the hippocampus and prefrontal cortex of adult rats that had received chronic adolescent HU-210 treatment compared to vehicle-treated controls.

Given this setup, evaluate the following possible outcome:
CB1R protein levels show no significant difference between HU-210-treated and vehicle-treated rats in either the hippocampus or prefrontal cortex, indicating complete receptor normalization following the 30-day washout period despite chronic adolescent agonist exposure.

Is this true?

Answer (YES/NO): YES